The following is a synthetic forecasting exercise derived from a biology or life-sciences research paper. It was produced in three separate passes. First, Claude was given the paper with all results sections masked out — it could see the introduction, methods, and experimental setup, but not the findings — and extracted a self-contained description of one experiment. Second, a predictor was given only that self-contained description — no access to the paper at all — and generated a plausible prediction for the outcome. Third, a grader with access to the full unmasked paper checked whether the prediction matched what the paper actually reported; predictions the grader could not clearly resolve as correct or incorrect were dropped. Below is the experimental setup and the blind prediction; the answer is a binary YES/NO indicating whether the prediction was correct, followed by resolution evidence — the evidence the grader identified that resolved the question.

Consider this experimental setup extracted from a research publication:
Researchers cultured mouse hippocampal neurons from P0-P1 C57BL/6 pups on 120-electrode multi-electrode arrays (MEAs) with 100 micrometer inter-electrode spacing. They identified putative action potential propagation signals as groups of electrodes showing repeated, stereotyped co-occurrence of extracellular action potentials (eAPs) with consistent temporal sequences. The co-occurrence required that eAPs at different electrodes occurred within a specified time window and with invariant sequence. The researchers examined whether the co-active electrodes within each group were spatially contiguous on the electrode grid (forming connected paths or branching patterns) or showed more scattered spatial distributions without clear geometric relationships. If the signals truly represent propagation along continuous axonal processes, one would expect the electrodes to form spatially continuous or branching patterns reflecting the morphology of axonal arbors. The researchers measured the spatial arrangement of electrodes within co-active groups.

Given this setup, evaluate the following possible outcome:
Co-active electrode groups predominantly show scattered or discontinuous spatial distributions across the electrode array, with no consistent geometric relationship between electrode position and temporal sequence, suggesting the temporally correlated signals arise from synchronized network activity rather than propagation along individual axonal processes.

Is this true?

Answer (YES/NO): NO